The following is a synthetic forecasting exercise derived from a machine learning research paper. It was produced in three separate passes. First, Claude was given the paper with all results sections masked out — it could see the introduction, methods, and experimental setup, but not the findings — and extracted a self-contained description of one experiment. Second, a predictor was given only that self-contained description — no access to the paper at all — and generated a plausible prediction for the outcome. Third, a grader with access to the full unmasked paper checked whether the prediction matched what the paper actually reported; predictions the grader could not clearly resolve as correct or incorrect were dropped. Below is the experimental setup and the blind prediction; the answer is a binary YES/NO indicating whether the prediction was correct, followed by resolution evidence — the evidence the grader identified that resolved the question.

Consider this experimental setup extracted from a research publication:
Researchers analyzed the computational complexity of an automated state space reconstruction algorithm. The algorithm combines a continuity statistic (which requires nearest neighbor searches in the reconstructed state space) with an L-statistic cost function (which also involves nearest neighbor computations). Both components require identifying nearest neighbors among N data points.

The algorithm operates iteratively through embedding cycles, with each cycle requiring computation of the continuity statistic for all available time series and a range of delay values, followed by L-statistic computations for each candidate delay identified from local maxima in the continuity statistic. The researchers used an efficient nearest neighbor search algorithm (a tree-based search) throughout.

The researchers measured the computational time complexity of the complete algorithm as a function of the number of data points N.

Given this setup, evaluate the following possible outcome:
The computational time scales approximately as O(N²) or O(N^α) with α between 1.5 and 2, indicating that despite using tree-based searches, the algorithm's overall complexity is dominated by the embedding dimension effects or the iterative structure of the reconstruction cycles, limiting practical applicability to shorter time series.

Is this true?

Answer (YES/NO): NO